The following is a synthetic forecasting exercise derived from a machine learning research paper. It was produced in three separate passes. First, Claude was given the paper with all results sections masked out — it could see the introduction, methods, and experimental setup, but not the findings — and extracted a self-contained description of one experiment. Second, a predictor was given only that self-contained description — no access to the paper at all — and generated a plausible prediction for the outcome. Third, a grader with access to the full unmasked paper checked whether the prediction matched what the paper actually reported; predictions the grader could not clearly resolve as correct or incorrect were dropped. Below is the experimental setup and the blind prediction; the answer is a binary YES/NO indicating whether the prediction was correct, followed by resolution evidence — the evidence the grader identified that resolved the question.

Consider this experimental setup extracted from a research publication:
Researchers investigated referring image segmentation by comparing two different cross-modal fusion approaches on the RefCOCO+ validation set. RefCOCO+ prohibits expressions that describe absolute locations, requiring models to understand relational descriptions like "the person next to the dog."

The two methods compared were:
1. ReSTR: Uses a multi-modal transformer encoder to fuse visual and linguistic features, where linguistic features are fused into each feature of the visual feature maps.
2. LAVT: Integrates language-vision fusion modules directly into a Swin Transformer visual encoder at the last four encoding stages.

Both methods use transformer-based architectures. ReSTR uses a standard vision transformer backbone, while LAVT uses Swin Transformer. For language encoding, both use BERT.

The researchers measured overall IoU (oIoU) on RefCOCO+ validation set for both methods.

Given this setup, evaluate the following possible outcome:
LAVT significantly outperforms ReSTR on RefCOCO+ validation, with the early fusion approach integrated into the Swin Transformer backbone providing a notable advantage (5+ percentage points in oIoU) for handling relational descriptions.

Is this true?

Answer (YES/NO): YES